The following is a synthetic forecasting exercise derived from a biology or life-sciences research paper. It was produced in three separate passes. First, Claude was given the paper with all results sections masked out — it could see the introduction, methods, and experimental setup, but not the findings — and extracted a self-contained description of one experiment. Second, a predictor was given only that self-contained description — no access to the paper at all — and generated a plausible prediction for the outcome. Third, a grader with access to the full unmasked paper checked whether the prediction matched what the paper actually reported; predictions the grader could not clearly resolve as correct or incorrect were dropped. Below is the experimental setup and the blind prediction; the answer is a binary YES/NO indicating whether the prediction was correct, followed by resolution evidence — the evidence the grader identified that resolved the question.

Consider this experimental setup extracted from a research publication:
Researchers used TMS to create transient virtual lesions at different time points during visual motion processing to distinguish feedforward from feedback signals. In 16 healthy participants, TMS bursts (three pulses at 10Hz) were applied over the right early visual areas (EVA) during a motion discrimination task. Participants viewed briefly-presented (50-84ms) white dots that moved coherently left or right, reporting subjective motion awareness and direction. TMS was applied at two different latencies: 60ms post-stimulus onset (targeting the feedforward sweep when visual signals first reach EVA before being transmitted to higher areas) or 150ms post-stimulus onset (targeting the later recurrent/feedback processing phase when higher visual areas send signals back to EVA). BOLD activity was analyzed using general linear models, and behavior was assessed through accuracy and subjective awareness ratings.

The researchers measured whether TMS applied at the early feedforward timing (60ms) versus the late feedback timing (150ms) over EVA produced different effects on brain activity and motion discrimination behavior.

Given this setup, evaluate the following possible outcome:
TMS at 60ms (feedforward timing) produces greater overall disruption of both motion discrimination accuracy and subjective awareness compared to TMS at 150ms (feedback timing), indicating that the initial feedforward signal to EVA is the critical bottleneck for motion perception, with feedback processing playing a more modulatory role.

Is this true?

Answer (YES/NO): YES